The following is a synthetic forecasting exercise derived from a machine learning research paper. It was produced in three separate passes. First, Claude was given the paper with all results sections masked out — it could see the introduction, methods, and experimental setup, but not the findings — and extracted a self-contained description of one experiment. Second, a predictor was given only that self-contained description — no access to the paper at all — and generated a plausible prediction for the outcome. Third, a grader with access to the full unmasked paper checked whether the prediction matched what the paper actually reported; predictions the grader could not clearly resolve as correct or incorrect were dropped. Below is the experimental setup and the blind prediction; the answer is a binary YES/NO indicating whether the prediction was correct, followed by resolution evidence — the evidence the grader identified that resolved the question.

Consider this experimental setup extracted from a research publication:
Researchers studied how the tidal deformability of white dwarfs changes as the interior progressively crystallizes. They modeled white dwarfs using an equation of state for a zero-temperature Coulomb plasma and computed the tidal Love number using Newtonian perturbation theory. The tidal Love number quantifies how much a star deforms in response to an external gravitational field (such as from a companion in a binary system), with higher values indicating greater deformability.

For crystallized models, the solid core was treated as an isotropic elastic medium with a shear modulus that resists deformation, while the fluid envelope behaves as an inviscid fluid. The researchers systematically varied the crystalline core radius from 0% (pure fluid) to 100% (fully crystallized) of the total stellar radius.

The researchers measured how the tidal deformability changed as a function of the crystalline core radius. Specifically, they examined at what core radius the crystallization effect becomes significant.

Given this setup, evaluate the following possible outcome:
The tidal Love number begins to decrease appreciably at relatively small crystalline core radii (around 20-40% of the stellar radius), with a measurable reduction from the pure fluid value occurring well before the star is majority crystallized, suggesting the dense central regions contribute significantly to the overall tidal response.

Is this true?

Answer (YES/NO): NO